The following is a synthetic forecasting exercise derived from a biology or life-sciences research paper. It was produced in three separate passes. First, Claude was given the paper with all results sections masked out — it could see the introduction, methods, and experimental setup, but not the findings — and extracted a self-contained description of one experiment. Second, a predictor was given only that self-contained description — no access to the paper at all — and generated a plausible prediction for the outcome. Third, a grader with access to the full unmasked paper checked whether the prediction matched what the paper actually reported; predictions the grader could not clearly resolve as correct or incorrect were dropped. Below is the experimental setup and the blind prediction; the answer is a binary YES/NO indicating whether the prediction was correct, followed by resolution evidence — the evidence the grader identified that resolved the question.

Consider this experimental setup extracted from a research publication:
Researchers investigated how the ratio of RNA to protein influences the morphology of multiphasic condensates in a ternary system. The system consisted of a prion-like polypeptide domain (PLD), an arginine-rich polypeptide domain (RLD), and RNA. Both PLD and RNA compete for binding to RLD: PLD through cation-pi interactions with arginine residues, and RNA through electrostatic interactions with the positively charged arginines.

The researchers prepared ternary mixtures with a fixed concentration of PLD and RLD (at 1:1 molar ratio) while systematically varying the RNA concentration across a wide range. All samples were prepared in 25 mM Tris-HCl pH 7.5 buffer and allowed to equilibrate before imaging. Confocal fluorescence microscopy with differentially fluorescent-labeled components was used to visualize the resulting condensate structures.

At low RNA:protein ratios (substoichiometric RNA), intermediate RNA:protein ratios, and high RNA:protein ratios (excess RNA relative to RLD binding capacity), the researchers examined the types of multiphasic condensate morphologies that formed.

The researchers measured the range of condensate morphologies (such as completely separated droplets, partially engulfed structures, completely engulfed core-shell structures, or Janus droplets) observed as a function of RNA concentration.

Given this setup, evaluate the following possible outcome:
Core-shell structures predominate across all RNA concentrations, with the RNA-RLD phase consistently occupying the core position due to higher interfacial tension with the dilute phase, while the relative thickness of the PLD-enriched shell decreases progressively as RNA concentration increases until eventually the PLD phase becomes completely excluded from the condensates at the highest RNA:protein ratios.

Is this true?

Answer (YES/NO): NO